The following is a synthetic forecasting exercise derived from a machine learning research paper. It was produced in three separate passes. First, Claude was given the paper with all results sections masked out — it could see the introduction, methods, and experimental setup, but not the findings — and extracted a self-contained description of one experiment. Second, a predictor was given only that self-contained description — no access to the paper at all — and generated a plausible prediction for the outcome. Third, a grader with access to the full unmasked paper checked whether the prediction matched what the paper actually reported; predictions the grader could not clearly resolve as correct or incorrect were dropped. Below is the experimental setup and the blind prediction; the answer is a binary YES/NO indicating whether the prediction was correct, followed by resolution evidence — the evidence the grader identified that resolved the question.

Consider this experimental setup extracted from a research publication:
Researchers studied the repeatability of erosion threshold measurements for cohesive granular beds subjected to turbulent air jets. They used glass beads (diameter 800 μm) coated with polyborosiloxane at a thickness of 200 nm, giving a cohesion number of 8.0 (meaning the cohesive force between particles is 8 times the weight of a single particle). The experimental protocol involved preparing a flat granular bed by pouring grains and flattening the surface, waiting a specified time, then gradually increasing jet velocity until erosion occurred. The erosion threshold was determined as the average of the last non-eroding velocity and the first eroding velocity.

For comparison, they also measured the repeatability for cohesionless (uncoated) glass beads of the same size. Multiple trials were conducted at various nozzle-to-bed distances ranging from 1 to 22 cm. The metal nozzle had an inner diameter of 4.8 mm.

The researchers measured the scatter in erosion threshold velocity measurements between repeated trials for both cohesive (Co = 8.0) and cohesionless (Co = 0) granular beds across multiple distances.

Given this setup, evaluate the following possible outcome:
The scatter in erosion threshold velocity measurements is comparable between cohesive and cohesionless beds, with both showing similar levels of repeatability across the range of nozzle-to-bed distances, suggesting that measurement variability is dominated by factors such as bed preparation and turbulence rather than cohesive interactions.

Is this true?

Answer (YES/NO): YES